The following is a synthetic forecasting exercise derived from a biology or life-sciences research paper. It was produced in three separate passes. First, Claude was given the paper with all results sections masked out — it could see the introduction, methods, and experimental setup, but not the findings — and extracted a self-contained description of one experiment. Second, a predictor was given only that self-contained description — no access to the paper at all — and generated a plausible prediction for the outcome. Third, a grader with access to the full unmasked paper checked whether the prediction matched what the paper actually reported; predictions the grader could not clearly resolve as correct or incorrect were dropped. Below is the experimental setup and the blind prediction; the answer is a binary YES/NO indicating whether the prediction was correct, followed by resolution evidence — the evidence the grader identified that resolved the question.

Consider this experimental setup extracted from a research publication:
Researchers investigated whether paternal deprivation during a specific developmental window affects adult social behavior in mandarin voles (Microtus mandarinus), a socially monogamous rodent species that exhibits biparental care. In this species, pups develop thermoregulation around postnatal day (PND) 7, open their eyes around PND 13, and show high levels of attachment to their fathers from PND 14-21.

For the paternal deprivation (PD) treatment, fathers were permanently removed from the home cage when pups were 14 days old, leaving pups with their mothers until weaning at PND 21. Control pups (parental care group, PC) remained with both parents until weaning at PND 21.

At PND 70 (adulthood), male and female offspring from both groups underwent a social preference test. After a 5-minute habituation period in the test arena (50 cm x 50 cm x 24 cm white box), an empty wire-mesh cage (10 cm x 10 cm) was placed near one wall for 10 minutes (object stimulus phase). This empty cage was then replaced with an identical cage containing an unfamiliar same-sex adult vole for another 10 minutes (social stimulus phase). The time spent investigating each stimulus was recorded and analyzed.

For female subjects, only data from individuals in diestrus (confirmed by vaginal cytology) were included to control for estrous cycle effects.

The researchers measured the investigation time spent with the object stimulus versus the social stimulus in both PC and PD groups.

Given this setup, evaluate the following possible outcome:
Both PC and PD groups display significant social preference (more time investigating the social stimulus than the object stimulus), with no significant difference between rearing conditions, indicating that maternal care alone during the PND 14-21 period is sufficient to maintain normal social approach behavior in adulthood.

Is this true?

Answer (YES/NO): NO